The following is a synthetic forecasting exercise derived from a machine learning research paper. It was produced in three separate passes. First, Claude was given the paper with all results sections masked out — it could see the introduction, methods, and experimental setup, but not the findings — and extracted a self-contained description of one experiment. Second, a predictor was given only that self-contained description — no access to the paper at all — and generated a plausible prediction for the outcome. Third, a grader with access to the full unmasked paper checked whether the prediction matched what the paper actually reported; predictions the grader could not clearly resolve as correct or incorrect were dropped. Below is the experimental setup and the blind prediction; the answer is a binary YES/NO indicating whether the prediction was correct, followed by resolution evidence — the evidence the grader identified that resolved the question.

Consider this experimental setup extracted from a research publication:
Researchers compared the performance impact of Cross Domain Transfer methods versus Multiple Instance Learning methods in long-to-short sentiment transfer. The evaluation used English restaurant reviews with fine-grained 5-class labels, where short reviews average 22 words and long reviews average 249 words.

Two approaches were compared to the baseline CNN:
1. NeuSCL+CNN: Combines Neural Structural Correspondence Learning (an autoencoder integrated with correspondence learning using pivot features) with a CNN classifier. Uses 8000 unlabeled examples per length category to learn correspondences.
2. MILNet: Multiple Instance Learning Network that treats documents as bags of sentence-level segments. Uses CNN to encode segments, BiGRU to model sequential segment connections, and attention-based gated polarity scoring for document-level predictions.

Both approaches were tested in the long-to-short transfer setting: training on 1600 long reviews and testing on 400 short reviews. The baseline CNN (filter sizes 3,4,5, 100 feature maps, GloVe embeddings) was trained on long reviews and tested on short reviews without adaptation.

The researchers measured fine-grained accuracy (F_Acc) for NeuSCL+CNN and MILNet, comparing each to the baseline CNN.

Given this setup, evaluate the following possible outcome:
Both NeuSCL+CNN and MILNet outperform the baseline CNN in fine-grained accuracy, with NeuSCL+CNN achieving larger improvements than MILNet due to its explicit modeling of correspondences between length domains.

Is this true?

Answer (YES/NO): NO